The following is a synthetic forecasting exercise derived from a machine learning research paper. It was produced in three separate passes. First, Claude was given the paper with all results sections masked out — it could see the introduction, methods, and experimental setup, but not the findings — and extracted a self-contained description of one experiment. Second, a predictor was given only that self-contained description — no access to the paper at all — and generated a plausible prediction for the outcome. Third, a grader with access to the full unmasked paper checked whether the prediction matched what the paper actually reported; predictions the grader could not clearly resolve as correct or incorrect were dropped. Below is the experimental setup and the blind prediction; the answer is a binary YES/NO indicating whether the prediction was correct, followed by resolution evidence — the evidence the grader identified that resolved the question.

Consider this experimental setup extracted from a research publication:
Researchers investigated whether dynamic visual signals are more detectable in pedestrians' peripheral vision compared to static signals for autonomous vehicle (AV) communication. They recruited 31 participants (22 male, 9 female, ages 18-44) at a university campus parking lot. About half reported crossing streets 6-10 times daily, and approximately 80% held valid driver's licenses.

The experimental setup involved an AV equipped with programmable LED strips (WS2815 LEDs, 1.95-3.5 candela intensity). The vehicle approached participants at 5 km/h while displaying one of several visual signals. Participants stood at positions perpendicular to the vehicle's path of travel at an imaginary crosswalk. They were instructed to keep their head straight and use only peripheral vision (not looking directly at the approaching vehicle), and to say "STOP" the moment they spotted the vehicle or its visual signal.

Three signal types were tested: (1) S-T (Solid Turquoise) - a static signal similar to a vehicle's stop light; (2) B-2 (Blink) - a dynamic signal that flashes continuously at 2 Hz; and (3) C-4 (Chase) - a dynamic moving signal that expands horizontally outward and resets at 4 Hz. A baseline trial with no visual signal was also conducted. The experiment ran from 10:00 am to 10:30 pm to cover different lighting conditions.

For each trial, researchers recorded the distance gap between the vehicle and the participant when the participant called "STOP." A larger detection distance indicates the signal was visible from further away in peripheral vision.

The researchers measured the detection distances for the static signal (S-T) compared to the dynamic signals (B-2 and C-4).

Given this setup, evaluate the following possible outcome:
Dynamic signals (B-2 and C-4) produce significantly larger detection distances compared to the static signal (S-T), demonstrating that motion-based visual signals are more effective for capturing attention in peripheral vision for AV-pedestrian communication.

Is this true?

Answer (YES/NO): YES